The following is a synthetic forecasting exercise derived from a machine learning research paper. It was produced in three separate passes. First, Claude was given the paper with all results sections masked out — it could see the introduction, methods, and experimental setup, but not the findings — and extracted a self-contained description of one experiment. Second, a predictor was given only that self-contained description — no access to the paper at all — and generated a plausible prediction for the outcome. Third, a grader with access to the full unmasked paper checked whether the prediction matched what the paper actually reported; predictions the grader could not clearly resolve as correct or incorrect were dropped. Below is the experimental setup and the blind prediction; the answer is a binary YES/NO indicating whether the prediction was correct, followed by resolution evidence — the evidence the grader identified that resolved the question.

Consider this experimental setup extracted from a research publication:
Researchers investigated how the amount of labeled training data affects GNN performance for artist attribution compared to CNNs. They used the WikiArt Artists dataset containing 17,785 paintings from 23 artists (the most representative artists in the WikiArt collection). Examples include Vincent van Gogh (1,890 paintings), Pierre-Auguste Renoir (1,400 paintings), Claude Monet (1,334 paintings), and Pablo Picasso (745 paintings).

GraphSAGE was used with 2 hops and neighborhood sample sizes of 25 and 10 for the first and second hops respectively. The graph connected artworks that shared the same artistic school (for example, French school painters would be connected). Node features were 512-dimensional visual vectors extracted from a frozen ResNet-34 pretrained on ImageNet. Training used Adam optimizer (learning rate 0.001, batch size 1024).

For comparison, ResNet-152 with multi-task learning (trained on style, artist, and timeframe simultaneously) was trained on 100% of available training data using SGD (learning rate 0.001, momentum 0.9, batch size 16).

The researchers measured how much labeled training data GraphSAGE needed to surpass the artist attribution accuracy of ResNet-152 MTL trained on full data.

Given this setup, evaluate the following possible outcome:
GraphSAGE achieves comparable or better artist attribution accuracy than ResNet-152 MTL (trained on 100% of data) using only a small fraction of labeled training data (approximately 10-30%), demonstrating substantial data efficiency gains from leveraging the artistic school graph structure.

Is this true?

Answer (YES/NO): YES